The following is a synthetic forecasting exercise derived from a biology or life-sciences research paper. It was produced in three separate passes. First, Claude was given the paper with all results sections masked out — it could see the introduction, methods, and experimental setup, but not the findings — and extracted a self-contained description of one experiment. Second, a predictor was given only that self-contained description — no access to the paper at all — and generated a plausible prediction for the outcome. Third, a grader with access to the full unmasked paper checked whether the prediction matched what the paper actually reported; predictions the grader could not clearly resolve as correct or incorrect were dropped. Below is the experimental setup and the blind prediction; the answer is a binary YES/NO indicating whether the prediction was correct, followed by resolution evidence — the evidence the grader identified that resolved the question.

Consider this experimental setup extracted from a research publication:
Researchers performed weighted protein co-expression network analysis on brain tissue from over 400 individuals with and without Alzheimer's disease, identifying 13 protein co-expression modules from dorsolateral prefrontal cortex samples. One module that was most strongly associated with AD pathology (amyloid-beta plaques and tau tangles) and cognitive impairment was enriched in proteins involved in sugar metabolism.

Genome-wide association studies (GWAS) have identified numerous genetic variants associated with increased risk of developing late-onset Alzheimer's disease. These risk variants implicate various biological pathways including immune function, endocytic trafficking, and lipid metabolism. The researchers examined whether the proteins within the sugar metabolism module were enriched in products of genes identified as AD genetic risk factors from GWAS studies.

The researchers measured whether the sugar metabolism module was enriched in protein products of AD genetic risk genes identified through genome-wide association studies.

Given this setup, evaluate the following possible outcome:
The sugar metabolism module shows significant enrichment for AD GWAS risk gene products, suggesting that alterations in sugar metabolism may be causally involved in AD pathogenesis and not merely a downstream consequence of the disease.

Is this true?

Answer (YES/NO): YES